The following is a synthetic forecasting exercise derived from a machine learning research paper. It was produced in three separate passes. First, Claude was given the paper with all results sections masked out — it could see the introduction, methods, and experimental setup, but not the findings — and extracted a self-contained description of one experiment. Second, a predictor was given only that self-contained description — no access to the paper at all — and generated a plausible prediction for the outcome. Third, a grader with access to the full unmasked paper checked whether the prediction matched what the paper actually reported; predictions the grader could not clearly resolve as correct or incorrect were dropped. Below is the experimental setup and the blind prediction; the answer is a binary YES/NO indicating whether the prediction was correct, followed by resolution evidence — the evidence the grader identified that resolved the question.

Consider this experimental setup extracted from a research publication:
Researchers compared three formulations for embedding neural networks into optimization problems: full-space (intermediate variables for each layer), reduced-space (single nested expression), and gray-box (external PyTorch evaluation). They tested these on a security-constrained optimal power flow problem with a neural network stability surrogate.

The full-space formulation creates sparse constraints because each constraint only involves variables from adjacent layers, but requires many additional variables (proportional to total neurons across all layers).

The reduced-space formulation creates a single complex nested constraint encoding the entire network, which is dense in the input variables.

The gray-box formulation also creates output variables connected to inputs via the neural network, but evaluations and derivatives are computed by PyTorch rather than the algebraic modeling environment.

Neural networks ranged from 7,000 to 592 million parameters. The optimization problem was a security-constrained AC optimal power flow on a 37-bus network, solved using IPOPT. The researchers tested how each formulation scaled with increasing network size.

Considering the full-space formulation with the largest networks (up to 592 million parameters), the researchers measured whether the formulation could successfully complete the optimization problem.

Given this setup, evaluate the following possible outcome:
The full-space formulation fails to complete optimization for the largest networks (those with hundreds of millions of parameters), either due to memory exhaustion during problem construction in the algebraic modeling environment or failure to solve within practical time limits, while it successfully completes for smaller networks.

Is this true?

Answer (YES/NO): NO